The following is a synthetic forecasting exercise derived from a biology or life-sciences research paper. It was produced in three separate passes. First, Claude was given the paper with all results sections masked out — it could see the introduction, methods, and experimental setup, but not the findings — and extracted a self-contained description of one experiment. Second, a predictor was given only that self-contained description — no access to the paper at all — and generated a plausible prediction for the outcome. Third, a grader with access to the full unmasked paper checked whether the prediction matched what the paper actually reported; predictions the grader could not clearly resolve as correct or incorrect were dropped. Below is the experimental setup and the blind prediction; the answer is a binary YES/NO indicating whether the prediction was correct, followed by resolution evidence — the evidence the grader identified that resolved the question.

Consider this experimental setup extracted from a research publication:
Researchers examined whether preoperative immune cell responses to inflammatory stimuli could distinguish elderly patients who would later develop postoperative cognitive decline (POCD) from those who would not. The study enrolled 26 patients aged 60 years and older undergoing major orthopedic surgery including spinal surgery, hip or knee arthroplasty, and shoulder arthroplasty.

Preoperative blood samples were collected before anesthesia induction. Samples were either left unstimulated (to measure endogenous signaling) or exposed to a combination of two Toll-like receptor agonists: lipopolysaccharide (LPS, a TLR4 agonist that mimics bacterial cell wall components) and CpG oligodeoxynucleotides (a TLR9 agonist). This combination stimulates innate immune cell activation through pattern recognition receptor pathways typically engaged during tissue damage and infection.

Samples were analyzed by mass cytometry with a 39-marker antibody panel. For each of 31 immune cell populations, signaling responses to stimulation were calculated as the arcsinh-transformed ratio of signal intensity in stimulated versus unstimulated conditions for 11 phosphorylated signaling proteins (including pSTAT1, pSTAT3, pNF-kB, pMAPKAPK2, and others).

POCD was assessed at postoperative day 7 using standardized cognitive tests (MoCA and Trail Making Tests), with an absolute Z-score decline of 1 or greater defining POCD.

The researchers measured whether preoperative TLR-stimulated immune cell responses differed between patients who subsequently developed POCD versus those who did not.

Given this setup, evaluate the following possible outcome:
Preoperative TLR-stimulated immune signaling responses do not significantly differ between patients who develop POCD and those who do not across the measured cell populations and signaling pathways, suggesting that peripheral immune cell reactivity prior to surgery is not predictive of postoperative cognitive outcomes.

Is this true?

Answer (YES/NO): NO